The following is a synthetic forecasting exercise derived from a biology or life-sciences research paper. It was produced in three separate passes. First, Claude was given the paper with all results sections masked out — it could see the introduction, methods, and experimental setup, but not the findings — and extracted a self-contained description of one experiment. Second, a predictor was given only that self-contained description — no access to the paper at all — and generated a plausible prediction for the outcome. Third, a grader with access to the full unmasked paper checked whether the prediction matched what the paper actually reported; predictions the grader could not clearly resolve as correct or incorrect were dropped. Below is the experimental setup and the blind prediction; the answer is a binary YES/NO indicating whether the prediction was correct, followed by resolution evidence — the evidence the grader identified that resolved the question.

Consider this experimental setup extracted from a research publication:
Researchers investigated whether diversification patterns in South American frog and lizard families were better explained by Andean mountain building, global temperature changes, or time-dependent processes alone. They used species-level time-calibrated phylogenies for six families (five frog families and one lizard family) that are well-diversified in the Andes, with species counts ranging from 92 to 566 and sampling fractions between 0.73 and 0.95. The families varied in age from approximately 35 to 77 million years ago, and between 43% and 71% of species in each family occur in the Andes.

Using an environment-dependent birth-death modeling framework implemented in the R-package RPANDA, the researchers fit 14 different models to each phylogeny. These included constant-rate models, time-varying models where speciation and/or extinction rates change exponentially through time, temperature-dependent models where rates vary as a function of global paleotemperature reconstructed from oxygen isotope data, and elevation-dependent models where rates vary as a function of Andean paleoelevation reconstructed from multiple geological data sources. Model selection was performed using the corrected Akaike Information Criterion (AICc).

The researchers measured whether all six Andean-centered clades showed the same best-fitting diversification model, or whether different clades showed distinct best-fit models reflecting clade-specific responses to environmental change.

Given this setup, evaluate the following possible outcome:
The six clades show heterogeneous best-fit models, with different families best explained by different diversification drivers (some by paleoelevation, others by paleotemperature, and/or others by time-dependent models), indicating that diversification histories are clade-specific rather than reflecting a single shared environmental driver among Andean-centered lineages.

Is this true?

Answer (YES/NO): YES